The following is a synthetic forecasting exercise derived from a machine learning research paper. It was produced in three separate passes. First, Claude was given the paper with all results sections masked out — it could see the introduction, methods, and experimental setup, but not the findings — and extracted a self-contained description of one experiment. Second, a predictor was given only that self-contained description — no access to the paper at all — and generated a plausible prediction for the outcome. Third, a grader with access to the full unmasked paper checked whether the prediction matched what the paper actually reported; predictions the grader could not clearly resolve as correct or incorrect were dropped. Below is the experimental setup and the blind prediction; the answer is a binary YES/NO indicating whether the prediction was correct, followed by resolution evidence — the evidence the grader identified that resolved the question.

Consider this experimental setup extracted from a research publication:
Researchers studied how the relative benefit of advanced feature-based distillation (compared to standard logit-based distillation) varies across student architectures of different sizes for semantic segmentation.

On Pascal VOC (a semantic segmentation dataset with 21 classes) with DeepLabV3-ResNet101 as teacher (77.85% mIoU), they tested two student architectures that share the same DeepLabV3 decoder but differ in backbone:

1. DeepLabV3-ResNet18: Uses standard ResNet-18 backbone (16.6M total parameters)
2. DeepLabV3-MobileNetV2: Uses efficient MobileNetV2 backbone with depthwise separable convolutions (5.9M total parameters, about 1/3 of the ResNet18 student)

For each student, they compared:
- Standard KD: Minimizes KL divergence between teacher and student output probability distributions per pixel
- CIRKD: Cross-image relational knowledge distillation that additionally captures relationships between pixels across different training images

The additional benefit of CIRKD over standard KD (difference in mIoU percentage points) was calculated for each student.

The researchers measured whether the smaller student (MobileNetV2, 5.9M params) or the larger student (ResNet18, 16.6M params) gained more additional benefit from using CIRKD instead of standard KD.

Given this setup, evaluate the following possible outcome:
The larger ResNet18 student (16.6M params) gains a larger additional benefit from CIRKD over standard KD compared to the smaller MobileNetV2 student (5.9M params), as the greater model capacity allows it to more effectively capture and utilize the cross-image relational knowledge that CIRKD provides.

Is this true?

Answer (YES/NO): NO